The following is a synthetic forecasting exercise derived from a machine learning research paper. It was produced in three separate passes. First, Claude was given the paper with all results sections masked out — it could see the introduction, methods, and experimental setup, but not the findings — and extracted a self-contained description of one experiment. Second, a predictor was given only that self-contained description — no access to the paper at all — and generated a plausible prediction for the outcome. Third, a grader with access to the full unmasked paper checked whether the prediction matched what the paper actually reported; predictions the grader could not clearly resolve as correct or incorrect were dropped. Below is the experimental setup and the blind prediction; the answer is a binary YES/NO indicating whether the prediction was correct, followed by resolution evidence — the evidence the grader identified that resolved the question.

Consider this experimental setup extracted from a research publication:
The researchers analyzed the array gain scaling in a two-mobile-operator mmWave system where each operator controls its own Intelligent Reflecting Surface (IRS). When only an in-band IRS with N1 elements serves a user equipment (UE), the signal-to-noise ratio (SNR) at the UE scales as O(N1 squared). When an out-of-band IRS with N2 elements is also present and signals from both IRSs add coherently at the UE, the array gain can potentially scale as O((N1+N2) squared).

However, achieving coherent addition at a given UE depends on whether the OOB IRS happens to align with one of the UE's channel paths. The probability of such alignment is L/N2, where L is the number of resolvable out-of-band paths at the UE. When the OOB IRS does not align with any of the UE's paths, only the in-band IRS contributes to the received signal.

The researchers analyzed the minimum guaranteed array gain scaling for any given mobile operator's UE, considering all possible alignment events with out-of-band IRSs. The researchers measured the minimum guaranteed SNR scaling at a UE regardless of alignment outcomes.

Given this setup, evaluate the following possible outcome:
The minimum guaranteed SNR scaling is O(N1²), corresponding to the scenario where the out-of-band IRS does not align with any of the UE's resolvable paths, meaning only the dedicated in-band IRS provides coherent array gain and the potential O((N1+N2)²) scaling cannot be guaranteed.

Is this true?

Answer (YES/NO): YES